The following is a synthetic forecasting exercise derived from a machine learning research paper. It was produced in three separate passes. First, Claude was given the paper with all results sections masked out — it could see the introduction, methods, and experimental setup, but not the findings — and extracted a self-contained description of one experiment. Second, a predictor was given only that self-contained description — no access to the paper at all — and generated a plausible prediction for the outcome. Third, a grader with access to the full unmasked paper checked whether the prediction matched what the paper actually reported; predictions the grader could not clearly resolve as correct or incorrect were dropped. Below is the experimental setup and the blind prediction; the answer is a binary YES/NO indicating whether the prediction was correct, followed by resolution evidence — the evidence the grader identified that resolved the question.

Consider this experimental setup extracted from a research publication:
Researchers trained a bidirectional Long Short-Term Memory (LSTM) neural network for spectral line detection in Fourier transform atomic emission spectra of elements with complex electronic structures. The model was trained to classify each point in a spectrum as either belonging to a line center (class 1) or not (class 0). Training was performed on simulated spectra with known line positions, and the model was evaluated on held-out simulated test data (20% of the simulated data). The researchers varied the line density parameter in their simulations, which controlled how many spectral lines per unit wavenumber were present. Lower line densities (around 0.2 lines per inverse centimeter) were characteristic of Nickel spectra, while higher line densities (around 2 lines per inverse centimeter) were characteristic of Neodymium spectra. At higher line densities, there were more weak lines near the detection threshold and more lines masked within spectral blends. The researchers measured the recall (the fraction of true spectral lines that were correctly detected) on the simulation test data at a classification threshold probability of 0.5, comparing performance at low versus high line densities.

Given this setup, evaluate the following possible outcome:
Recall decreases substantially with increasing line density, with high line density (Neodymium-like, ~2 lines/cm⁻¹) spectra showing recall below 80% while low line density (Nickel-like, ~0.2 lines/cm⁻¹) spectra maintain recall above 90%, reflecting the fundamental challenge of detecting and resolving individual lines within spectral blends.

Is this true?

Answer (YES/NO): NO